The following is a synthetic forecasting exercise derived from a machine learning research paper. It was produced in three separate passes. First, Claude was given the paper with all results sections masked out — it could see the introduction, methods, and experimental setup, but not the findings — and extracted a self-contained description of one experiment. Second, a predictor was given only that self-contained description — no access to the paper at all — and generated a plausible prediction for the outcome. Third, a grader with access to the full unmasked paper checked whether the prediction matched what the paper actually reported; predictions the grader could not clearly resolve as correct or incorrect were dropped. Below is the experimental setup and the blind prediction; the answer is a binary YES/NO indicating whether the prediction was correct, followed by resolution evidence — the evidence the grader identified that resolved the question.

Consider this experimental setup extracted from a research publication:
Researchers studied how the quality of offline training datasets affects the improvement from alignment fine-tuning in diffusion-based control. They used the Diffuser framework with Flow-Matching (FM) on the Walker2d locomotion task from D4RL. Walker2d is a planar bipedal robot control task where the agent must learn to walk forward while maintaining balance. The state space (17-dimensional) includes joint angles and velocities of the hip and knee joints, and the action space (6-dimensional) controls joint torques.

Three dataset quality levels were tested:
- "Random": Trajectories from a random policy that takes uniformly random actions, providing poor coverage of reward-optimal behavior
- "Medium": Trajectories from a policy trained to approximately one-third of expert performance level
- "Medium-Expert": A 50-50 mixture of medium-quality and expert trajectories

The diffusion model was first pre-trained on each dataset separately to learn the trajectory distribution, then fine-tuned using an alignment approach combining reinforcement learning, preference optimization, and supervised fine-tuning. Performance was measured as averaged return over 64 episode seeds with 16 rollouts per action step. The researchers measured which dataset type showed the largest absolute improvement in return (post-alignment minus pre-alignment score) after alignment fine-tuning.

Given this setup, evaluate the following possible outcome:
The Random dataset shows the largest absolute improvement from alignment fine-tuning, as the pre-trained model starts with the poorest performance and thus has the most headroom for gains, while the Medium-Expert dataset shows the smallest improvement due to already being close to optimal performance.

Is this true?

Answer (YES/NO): NO